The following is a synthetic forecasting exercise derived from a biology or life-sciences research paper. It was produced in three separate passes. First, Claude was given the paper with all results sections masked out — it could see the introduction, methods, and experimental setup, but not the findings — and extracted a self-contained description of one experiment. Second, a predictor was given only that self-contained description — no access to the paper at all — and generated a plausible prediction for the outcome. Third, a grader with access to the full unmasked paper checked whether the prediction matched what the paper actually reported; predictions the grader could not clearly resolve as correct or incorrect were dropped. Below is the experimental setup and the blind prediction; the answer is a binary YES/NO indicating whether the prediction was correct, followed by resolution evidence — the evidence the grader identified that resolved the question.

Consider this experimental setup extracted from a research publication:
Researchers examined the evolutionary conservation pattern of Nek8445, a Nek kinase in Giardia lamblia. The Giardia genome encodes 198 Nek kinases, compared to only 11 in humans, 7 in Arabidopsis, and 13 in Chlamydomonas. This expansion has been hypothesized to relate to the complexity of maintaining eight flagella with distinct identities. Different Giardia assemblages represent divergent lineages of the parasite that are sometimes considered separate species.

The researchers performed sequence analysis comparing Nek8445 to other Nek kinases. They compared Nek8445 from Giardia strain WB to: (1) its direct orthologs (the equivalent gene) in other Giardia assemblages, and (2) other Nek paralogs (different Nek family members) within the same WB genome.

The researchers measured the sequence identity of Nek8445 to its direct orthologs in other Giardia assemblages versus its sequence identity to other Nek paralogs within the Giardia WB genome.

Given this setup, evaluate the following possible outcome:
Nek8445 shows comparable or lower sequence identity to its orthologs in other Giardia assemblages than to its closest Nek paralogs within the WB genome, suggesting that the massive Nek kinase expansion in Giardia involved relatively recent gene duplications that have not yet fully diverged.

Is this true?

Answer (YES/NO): NO